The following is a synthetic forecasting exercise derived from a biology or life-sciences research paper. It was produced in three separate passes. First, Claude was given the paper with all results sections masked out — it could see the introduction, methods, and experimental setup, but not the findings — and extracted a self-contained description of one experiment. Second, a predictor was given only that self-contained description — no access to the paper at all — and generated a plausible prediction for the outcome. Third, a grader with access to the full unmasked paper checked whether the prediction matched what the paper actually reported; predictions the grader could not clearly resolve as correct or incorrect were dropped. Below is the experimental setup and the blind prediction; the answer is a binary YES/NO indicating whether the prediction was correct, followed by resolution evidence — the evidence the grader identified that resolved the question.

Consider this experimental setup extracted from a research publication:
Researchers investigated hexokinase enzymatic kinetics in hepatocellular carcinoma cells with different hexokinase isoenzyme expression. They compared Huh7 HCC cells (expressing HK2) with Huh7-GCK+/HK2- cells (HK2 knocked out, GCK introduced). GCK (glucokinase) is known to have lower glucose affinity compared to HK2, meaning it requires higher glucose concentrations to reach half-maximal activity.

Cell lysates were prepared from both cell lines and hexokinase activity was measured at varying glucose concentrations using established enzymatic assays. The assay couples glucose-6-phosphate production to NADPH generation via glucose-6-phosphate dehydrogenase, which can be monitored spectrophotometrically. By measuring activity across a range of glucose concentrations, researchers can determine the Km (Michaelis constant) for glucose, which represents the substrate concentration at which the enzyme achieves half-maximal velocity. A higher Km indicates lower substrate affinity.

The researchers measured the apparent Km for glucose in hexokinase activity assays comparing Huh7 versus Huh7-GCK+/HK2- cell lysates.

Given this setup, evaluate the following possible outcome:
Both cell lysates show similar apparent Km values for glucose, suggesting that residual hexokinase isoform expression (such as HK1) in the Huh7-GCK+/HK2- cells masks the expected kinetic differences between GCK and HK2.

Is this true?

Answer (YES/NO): NO